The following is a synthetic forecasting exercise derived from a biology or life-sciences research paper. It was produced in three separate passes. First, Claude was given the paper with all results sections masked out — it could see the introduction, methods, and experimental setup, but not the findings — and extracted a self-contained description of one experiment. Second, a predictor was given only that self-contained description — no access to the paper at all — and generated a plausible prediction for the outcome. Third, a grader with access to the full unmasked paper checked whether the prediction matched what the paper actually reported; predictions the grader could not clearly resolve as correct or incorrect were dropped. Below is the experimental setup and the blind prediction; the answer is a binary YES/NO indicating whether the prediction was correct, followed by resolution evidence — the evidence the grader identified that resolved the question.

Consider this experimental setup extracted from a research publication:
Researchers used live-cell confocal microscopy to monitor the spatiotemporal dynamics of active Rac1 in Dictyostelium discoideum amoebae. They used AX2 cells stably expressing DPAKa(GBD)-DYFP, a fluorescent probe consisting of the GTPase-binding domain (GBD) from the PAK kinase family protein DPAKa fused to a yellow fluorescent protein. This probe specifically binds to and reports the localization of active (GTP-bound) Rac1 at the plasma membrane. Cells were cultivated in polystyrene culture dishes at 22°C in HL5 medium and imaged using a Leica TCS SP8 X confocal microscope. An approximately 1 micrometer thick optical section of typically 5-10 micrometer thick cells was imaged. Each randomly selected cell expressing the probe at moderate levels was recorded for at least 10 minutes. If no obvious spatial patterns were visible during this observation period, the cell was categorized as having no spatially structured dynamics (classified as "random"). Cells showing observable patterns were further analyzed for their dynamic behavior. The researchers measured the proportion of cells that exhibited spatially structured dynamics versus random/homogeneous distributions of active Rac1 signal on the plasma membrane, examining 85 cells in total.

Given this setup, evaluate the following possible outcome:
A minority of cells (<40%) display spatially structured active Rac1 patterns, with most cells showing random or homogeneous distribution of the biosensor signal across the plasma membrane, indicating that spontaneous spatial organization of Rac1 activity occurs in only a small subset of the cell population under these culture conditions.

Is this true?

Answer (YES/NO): YES